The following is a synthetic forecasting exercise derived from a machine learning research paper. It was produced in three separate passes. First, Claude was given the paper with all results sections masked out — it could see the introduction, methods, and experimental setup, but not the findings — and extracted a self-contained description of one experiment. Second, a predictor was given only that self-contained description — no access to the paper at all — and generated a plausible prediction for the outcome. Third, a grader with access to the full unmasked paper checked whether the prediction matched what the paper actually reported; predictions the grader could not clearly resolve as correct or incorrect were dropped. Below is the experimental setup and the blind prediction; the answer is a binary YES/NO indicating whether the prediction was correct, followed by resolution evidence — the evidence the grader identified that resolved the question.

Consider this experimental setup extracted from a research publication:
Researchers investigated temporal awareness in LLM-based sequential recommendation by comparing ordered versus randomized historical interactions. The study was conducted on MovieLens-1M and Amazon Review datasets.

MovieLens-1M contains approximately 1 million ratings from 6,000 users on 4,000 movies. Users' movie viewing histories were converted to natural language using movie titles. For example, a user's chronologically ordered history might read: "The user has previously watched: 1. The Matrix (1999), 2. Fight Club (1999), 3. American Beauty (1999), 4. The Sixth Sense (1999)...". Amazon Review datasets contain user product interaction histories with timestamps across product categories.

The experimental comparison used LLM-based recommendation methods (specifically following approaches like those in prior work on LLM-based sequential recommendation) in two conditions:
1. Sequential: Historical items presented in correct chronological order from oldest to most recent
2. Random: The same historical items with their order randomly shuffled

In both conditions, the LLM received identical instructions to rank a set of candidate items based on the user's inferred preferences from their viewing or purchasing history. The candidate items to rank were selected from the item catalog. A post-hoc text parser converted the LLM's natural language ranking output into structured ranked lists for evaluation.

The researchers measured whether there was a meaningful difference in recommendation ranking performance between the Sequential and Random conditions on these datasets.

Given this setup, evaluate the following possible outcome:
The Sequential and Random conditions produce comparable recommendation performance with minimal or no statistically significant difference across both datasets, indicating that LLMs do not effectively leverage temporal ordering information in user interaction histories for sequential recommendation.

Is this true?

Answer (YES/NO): YES